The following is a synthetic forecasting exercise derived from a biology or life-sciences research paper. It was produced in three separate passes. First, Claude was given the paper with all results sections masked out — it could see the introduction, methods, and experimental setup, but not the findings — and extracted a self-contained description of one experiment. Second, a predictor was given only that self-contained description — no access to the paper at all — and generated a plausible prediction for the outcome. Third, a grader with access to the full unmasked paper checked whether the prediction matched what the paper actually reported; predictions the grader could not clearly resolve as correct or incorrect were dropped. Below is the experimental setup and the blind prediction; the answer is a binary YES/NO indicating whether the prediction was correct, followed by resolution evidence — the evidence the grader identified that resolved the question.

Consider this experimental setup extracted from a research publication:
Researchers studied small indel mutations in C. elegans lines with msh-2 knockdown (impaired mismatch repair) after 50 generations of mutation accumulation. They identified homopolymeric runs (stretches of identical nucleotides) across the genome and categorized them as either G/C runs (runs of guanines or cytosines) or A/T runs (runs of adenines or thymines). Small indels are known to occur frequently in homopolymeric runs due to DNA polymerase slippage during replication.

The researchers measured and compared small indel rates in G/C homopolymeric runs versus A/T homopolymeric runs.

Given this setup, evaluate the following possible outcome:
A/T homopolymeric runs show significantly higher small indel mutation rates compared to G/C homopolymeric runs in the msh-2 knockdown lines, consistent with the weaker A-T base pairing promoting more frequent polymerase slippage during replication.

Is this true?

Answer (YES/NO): NO